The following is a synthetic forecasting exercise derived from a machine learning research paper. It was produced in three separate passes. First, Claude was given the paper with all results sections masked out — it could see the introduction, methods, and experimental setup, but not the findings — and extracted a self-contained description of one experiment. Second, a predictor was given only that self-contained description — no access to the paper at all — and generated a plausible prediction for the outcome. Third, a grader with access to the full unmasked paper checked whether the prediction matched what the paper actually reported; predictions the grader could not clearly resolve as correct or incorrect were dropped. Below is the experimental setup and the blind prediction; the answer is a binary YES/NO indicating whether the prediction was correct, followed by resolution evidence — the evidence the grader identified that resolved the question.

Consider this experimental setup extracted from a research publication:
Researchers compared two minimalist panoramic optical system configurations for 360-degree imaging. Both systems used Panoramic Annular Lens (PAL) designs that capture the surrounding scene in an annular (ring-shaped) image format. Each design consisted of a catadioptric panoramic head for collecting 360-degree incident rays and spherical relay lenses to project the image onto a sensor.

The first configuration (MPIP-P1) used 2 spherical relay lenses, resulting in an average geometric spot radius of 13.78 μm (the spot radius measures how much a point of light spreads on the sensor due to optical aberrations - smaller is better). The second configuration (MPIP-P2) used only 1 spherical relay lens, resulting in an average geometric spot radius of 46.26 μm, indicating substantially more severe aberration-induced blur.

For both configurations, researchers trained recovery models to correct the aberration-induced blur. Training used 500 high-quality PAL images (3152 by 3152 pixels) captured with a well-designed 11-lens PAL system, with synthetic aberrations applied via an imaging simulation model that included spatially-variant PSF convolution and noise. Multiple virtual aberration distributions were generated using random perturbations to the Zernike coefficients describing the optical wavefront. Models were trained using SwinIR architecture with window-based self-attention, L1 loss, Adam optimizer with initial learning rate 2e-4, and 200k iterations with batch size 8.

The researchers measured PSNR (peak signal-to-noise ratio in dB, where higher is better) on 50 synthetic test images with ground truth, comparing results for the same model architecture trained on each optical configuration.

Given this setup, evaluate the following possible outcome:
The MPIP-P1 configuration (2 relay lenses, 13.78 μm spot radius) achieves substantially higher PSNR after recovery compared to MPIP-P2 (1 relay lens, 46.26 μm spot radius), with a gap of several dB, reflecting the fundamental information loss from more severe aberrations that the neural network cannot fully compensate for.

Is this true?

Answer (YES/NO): YES